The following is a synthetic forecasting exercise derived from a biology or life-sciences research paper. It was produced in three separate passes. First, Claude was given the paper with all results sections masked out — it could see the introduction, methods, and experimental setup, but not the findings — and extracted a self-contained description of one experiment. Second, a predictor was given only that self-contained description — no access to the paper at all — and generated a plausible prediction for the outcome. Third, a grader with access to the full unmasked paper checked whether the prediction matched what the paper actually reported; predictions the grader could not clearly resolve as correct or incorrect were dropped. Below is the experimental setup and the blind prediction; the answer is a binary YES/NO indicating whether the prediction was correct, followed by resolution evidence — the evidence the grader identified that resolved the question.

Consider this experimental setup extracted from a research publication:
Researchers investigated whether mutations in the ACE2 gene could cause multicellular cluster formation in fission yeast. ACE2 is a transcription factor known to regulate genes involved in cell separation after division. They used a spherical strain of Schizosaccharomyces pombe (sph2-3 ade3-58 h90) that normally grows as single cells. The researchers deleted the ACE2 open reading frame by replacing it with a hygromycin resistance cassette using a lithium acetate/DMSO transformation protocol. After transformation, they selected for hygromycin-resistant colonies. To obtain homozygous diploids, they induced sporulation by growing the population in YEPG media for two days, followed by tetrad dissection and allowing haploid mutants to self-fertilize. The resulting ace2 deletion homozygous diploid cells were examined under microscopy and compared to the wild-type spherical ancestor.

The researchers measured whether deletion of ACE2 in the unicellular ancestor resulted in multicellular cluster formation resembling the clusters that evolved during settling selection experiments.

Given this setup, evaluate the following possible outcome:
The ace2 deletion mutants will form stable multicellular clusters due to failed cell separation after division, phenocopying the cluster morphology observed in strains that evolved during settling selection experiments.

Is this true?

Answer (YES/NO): NO